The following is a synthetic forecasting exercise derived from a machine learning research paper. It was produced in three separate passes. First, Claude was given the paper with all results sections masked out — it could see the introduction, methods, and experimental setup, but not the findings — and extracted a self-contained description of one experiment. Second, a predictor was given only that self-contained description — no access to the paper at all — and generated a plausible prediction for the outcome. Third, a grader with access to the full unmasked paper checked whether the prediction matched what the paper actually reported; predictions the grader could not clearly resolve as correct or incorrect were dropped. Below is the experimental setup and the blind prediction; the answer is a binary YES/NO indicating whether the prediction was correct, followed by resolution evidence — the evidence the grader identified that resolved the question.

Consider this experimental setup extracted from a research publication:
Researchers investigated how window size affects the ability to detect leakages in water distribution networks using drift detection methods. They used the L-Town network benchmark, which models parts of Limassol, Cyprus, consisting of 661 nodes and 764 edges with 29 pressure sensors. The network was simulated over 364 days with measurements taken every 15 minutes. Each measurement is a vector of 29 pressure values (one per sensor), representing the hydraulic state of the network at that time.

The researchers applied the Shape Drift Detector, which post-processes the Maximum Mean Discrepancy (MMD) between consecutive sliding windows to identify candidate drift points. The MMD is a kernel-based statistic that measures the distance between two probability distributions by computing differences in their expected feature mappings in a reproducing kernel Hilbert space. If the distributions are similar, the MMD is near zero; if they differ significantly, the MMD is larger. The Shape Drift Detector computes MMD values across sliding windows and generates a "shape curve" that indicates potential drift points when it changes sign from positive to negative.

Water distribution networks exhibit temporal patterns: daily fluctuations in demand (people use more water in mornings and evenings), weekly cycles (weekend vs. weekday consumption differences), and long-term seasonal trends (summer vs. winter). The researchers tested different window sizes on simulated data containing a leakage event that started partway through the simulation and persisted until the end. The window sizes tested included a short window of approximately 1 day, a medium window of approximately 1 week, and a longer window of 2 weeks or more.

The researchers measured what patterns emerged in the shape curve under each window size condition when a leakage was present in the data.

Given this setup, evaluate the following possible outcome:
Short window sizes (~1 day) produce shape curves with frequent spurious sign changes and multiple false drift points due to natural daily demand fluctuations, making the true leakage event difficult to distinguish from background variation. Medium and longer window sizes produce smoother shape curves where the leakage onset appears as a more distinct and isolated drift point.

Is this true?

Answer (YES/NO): NO